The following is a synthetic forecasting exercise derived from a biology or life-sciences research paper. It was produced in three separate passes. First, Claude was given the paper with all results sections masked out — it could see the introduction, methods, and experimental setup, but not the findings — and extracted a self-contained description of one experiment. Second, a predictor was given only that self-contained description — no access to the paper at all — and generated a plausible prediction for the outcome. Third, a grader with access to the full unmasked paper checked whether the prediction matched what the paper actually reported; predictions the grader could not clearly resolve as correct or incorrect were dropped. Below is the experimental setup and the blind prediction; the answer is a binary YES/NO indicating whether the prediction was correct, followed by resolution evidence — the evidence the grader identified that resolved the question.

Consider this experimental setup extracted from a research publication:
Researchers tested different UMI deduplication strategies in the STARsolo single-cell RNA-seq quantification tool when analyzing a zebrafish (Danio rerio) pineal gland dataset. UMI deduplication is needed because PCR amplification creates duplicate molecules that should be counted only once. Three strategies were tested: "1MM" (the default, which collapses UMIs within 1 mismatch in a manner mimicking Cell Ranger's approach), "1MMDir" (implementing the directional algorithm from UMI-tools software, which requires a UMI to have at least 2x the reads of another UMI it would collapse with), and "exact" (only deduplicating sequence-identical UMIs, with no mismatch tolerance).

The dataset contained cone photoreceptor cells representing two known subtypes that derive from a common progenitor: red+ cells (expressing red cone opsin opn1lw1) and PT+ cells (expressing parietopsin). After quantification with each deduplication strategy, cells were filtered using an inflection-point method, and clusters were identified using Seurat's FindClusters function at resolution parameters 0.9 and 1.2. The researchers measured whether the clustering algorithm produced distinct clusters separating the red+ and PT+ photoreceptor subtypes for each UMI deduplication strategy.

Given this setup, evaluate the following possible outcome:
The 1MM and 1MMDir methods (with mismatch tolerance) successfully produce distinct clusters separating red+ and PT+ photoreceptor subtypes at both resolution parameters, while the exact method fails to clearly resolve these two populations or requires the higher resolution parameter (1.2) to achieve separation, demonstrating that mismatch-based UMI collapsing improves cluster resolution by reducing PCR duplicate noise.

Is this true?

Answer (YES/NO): NO